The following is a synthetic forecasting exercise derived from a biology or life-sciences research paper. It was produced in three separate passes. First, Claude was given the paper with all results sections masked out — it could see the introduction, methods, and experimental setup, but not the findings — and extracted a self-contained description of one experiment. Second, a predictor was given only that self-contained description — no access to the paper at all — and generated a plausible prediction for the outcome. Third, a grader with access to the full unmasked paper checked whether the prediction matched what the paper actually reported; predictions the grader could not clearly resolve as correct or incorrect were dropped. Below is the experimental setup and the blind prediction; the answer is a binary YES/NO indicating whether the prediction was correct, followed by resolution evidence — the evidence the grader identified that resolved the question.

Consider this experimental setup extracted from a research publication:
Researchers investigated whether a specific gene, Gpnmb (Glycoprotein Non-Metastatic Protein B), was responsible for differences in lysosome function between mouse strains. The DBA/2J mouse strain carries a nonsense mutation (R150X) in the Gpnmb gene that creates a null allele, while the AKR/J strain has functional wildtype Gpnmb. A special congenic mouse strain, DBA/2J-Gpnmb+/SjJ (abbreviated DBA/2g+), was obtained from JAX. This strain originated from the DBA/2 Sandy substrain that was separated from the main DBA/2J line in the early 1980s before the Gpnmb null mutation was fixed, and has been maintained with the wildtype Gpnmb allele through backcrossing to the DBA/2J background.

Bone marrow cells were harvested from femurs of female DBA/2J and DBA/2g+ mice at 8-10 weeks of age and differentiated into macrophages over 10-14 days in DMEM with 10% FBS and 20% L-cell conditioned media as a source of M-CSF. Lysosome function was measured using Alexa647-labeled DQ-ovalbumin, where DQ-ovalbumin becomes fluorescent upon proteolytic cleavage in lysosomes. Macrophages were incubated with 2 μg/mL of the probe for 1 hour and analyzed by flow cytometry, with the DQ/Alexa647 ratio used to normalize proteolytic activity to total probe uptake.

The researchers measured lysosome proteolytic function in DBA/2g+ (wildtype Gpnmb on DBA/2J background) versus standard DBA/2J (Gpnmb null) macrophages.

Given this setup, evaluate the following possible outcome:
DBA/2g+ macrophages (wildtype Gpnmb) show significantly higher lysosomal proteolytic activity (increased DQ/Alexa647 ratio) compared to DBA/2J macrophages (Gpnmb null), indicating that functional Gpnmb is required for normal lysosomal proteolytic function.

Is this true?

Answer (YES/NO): YES